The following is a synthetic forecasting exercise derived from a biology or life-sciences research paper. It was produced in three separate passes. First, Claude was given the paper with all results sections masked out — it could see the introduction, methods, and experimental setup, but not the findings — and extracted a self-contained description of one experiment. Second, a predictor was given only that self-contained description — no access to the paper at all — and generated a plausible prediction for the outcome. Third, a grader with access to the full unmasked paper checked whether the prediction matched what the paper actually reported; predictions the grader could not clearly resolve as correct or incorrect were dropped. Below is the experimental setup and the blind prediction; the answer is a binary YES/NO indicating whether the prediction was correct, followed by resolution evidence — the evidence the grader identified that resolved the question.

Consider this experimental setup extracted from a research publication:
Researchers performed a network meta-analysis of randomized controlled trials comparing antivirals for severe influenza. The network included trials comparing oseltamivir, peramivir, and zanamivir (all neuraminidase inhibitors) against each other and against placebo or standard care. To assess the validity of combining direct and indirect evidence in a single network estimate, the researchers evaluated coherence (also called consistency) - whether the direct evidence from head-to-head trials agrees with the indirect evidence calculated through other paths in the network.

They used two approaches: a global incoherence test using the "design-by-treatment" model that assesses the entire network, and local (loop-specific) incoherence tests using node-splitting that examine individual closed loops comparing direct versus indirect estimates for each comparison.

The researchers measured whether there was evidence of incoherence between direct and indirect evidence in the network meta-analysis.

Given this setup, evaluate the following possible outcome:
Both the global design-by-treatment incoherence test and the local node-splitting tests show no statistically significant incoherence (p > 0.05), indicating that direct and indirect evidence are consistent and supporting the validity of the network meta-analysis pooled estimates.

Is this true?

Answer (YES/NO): YES